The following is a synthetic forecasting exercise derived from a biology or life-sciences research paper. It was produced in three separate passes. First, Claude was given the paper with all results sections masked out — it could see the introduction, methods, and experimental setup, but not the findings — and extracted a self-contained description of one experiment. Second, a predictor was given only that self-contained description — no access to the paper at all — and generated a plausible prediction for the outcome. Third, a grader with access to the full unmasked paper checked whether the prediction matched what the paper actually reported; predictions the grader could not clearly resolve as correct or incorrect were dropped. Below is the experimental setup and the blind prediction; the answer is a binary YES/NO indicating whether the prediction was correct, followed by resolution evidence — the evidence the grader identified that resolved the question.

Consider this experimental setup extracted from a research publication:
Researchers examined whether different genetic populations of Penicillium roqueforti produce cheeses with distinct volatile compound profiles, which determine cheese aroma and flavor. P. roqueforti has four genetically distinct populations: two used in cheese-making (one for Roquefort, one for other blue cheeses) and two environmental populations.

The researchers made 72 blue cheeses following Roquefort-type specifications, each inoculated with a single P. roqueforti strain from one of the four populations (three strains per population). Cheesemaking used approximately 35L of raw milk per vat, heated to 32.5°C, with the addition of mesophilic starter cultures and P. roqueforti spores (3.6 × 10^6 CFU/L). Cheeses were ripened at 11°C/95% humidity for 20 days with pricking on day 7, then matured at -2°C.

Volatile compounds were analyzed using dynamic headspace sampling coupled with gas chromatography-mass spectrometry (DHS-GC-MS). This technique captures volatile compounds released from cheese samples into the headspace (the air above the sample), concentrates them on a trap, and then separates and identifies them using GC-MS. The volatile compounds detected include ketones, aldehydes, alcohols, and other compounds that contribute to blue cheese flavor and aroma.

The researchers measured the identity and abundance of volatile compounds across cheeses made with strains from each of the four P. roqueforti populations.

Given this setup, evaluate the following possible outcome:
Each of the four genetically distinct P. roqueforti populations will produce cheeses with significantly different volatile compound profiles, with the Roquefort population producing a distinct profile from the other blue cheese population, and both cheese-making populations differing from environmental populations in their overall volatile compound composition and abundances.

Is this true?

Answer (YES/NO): YES